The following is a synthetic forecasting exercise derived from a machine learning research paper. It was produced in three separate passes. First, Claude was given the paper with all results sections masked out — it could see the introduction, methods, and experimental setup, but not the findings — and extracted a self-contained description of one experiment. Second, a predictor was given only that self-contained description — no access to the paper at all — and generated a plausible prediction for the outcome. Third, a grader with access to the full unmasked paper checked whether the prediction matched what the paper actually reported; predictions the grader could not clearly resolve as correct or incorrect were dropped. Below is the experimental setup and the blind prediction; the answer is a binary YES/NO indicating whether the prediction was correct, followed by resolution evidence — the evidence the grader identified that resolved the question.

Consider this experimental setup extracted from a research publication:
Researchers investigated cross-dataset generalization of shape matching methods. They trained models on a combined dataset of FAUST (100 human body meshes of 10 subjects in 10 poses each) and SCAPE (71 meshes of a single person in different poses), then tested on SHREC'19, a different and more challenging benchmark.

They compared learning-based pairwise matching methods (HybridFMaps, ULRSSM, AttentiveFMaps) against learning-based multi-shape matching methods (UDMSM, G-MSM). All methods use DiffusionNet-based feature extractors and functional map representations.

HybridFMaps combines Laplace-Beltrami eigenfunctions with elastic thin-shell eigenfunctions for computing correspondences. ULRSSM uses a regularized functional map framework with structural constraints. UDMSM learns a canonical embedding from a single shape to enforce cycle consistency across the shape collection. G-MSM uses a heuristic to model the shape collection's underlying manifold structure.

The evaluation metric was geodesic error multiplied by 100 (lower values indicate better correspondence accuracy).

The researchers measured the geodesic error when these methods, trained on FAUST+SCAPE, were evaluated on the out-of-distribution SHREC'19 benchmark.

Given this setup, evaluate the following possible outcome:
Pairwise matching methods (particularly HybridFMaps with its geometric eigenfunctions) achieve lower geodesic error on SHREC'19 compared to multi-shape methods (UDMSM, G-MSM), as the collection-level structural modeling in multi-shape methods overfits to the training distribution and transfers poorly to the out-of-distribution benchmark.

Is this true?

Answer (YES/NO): YES